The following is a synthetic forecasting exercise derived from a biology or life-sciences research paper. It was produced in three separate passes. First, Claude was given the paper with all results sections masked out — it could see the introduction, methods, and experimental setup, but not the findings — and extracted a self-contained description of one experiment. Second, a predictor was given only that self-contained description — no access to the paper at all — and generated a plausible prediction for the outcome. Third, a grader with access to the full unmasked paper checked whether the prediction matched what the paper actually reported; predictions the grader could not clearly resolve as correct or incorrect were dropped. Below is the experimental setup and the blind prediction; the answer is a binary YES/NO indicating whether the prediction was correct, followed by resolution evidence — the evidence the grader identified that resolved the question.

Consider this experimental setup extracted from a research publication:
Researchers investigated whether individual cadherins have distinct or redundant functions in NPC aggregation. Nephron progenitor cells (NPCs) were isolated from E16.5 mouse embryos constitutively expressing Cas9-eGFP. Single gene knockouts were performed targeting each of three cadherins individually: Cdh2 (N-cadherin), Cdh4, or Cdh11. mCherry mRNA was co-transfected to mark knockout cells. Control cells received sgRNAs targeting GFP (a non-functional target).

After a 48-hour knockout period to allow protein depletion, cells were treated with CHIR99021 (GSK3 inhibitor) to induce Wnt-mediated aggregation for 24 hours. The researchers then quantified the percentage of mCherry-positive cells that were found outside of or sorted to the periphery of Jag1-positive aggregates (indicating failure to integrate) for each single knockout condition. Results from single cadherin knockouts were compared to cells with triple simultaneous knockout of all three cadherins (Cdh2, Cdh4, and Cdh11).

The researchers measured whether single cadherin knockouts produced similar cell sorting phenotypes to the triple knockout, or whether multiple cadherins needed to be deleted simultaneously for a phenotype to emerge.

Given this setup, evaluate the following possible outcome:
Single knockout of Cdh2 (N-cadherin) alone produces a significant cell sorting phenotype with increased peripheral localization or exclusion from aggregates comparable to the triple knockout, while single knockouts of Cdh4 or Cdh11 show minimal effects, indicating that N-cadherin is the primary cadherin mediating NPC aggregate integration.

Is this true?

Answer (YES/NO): NO